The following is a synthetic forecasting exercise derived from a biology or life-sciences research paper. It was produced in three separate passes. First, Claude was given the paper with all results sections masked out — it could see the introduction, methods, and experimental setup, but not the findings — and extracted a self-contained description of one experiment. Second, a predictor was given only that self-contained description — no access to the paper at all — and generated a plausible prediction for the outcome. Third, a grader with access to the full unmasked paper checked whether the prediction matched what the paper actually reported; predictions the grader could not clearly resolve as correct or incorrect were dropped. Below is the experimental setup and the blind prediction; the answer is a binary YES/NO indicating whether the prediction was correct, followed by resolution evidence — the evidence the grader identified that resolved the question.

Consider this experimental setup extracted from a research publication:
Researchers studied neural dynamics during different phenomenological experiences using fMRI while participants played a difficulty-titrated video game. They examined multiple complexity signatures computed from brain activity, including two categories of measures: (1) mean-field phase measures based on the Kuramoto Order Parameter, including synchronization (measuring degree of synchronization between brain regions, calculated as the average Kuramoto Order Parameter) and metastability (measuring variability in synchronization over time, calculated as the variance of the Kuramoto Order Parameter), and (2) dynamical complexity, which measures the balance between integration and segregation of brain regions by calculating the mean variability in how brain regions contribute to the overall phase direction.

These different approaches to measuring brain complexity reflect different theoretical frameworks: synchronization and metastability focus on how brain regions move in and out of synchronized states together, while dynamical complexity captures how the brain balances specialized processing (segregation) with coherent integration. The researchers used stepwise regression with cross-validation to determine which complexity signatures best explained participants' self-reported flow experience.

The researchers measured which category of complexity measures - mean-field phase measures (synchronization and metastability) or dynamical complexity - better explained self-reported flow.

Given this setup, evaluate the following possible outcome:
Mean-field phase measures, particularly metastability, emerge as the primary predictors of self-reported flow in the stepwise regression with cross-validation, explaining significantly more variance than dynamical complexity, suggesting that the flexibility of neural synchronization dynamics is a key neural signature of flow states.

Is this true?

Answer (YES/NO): NO